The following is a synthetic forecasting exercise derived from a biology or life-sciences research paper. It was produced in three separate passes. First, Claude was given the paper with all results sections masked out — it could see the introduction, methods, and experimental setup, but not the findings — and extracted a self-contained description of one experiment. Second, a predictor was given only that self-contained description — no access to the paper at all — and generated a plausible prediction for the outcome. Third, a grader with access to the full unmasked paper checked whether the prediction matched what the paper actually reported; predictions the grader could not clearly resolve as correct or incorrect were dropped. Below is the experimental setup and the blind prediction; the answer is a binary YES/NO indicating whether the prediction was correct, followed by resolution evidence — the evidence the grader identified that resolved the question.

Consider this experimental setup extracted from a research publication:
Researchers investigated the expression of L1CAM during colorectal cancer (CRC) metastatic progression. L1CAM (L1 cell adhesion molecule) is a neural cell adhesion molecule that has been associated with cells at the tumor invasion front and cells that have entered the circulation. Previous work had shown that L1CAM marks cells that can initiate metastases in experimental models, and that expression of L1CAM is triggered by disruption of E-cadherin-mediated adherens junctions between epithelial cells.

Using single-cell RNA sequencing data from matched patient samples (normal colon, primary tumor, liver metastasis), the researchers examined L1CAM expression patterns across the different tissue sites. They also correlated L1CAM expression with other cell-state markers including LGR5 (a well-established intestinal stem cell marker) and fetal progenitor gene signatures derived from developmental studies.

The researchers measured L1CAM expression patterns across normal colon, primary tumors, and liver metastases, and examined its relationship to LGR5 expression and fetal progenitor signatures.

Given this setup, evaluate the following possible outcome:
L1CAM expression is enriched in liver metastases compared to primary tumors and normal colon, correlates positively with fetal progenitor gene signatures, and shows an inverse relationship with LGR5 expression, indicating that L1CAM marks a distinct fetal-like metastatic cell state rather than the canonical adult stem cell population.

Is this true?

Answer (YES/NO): NO